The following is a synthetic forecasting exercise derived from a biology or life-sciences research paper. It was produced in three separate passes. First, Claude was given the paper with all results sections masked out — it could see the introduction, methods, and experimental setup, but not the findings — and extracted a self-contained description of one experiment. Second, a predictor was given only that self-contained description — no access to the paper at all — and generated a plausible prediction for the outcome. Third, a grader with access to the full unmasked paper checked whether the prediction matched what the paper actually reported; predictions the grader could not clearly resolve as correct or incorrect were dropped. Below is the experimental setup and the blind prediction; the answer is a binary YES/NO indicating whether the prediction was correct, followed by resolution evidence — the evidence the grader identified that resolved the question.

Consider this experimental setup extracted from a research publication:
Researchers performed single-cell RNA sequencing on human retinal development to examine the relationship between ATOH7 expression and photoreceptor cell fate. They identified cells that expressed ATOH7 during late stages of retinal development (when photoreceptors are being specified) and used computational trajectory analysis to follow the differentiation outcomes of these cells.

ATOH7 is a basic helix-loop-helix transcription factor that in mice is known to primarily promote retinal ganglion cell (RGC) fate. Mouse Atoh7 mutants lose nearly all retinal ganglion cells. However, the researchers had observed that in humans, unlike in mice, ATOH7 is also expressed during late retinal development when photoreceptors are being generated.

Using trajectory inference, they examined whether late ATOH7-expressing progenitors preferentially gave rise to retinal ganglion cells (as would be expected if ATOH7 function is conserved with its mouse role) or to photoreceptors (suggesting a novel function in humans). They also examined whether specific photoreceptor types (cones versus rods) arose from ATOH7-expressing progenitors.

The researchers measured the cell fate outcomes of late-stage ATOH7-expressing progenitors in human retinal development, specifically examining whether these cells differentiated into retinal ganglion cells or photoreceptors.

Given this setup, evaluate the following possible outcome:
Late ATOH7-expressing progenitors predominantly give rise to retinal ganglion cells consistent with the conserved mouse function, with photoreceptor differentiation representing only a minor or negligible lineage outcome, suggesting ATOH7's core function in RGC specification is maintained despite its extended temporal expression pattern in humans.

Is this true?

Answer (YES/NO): NO